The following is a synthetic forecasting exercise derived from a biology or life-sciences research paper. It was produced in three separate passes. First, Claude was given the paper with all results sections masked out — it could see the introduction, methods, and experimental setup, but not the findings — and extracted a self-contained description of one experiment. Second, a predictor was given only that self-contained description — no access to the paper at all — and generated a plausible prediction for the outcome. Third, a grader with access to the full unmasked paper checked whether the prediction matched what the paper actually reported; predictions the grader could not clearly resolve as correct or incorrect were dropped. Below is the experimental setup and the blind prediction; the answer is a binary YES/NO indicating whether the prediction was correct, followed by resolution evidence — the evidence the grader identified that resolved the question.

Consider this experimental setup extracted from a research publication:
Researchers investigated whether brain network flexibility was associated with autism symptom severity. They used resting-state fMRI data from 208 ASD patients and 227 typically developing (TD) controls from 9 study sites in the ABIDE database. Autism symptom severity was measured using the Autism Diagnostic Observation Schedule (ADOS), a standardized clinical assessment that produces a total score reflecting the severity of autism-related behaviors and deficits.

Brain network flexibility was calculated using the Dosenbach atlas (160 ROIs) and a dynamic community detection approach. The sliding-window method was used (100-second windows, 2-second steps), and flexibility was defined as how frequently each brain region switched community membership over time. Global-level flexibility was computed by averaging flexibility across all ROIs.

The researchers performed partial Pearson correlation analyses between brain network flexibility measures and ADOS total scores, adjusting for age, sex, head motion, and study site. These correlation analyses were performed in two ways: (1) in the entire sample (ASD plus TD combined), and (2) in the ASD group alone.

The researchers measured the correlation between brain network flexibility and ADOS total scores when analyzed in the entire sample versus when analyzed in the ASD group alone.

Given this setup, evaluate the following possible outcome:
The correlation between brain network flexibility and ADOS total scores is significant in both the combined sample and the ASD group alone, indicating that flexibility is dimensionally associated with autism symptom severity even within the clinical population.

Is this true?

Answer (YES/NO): NO